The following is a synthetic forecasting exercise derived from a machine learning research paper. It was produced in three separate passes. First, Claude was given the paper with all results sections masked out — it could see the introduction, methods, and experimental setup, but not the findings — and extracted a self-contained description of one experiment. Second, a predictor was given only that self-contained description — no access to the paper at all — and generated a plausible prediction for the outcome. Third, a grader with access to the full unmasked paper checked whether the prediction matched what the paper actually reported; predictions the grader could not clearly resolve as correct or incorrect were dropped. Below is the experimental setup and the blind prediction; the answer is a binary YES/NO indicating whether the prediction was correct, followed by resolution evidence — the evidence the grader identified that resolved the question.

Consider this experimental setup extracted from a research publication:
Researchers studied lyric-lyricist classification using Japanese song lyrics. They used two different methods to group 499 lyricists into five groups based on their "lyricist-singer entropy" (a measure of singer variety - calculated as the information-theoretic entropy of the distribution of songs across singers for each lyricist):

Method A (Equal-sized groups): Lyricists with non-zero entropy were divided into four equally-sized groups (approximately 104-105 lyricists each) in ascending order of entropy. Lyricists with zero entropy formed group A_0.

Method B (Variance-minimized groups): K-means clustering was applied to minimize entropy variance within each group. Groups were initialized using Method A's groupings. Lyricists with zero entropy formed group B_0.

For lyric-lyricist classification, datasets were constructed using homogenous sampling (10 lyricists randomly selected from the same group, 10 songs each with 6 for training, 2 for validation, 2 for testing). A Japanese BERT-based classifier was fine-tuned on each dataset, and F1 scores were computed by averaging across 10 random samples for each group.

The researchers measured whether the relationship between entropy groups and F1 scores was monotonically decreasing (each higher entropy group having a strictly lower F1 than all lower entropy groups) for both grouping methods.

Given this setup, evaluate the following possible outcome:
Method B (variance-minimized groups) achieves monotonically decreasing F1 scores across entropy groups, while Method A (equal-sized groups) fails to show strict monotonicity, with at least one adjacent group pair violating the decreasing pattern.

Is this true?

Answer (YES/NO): NO